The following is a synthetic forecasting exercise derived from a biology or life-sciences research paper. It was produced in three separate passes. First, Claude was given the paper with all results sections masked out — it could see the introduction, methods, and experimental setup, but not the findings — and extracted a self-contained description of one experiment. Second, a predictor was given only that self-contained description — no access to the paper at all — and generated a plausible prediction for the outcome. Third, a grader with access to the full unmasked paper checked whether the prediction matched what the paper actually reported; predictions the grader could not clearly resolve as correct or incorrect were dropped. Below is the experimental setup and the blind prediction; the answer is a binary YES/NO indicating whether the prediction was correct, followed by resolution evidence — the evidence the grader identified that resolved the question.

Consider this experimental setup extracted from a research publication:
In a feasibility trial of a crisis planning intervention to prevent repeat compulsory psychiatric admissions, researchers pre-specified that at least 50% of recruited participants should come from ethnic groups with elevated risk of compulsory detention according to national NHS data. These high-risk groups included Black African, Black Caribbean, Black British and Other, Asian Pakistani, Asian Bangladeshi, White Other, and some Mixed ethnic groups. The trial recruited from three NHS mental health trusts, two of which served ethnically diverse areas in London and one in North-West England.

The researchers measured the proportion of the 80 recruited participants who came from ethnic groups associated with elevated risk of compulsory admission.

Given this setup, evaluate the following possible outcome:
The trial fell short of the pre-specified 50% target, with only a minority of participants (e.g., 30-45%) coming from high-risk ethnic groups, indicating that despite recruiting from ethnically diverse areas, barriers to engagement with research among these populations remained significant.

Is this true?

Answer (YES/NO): NO